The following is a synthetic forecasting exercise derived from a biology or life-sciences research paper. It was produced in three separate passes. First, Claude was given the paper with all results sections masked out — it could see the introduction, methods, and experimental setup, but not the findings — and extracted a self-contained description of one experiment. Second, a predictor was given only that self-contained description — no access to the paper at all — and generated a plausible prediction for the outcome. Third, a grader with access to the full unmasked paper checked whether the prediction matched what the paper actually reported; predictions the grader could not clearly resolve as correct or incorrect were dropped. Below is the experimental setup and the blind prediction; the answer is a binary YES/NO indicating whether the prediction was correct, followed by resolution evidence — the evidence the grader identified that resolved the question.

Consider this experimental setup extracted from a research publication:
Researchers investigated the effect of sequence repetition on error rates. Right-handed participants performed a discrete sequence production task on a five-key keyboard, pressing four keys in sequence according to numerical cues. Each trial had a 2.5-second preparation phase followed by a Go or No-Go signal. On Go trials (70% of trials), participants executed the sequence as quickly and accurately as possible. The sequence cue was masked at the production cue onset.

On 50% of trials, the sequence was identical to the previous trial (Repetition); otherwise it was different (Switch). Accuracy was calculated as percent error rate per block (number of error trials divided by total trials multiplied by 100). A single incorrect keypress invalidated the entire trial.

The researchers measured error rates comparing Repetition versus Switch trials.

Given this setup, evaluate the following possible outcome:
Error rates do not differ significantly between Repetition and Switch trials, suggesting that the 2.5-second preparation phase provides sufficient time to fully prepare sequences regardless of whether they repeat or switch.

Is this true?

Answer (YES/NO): NO